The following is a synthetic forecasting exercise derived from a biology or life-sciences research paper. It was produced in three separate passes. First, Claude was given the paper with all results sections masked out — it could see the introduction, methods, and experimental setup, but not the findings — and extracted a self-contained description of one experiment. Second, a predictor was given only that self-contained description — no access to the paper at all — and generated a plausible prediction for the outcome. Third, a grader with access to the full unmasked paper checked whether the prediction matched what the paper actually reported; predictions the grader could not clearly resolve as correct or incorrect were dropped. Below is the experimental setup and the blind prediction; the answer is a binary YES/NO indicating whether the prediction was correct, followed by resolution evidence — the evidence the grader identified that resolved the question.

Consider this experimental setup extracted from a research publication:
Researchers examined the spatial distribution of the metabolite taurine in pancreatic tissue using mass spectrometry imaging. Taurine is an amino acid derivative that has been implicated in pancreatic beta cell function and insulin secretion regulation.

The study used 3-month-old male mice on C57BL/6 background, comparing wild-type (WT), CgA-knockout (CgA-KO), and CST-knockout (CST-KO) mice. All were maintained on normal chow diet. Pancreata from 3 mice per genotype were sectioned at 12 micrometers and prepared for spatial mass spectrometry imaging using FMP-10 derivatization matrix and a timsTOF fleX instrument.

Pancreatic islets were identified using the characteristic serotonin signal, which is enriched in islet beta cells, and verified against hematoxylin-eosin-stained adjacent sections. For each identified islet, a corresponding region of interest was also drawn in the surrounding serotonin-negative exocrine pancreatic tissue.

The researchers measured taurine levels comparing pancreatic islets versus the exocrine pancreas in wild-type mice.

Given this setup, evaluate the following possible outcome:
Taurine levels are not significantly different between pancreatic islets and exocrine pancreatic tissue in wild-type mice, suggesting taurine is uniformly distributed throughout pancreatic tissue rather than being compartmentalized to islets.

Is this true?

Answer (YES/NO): NO